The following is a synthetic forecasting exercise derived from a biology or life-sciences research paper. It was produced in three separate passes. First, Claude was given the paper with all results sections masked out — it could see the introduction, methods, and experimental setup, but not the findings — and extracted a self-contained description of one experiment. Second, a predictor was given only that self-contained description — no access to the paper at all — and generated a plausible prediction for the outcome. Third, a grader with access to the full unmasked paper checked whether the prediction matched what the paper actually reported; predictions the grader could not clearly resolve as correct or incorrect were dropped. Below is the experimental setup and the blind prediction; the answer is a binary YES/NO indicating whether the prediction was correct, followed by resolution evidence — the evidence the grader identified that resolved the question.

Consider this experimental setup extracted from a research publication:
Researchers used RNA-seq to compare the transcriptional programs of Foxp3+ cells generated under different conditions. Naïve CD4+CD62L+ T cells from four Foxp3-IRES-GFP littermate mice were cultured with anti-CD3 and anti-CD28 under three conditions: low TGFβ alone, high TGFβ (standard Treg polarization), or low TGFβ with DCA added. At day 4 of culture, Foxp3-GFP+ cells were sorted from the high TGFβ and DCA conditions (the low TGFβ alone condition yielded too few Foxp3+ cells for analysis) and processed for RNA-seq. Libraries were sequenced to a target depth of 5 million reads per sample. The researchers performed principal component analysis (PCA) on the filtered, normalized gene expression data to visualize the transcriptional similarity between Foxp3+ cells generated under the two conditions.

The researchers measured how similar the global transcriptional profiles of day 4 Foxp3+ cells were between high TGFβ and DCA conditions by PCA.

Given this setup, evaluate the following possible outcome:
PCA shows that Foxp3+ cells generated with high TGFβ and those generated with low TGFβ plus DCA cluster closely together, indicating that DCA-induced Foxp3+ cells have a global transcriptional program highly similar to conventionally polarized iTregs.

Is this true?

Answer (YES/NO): YES